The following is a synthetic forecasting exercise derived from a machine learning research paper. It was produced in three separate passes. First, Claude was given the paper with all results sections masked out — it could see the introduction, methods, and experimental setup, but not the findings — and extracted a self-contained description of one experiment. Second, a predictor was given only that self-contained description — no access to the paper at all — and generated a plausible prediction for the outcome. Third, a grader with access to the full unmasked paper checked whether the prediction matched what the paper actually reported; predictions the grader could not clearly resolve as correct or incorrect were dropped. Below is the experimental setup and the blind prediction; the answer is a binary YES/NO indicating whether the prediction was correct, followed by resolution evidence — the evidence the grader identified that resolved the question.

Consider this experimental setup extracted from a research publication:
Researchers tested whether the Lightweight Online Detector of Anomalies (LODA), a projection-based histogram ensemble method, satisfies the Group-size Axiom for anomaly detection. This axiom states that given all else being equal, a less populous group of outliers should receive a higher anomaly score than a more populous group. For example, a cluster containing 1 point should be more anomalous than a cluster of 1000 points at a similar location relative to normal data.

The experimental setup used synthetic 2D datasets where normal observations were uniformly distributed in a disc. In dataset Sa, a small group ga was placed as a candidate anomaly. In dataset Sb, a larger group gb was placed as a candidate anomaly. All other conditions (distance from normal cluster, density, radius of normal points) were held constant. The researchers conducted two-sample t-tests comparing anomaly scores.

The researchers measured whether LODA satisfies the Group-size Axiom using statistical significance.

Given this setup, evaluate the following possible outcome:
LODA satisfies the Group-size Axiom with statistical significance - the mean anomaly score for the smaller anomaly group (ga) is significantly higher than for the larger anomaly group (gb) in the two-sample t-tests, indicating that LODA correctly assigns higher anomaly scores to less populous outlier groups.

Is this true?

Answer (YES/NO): NO